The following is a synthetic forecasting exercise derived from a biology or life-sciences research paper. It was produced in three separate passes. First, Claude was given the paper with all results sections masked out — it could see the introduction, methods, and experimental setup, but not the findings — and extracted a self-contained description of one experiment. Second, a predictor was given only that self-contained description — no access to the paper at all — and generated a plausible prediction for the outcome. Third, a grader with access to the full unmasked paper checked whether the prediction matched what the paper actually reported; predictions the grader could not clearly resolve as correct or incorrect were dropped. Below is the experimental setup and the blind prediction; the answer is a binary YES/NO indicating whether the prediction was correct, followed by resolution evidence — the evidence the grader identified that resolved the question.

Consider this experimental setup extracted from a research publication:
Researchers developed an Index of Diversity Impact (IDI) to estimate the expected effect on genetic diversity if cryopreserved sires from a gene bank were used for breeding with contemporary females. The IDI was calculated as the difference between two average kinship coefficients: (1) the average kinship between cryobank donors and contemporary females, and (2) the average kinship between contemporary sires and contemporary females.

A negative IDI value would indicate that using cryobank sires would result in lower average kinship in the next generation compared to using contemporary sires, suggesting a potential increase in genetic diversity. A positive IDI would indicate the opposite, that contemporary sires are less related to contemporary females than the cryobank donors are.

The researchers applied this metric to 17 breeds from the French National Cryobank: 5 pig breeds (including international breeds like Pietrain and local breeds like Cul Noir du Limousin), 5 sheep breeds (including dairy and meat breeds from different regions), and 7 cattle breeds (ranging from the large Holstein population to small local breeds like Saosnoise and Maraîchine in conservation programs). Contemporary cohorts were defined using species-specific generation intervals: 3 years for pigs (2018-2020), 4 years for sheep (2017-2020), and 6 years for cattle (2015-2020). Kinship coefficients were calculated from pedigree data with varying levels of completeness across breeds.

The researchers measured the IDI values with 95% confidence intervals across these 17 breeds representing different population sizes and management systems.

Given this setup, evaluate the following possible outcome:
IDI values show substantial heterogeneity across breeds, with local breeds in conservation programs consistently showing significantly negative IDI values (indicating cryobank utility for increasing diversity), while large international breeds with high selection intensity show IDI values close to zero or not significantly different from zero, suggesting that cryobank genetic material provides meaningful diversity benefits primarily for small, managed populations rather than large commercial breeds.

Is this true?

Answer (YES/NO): NO